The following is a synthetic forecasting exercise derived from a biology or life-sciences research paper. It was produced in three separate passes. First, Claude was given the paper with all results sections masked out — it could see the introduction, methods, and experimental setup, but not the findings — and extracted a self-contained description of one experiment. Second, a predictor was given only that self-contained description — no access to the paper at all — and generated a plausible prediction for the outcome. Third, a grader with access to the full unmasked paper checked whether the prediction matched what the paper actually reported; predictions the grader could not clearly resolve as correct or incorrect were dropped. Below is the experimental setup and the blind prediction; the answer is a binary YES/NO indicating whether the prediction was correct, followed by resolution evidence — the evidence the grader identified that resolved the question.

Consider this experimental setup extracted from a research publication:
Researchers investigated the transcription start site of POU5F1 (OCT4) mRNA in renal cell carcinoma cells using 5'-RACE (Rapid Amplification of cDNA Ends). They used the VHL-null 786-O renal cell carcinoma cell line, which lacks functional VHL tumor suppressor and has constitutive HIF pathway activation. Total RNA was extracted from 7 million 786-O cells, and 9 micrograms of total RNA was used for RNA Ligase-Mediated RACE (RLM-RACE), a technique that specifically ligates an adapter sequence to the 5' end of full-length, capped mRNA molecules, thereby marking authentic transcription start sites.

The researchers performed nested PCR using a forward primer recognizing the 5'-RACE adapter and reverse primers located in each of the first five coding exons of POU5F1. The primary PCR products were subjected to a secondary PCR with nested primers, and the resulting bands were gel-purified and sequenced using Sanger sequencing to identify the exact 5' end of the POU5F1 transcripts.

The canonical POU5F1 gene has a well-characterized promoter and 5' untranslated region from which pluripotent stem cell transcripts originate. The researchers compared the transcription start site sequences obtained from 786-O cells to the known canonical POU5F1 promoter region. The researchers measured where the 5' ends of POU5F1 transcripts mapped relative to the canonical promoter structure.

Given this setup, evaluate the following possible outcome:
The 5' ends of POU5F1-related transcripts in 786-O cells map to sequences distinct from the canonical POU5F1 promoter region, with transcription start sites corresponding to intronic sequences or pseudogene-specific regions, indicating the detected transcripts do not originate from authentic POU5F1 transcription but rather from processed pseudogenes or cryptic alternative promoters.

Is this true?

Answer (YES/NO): NO